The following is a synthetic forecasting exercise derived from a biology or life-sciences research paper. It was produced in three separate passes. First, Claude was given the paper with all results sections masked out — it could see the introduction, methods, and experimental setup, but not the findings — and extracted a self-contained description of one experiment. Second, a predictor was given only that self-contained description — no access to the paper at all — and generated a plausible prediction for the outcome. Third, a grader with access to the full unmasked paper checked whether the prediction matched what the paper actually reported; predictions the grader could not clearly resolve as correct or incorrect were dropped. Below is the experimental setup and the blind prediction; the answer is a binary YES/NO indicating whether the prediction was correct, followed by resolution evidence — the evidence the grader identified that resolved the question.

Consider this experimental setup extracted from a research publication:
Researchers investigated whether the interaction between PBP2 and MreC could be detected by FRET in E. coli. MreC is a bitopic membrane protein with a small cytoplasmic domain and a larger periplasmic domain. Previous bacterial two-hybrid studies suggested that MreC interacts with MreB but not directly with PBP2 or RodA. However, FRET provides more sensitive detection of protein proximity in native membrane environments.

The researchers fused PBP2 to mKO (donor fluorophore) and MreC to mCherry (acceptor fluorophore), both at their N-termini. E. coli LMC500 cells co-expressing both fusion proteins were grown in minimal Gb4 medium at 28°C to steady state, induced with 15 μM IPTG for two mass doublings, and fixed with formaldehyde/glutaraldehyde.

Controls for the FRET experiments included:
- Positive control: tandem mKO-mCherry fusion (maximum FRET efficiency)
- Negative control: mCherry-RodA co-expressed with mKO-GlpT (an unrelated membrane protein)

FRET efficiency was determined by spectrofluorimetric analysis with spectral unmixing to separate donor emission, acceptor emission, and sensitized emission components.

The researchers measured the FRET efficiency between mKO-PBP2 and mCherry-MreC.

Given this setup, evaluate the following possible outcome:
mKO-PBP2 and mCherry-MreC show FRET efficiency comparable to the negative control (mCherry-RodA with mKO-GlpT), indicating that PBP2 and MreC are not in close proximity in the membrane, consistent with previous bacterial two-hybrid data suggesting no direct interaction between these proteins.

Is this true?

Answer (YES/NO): NO